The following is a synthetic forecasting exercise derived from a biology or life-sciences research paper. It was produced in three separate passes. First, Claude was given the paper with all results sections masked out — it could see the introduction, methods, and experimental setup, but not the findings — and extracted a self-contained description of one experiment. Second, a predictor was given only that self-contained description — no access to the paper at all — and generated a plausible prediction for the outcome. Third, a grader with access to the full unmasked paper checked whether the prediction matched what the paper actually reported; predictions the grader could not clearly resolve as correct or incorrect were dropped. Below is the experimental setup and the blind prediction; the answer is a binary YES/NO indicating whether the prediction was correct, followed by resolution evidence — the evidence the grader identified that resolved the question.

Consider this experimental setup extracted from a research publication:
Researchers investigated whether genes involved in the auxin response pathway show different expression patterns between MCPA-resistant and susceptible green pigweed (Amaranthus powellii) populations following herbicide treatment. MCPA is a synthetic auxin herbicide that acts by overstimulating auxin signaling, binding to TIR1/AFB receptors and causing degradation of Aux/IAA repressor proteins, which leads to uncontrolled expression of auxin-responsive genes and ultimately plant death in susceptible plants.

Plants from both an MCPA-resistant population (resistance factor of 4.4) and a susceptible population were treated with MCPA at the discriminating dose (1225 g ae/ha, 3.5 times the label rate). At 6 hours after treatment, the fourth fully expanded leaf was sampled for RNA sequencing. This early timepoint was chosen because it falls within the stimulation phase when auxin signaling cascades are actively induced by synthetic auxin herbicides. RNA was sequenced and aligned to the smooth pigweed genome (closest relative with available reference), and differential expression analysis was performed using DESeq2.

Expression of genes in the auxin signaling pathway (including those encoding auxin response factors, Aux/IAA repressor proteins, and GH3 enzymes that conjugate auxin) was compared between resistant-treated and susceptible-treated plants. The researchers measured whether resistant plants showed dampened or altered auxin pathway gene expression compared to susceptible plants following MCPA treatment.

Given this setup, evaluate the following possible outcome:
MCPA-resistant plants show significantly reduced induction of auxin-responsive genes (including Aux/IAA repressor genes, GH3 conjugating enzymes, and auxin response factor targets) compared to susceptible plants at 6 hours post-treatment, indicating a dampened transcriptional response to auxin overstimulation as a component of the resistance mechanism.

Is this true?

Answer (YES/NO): NO